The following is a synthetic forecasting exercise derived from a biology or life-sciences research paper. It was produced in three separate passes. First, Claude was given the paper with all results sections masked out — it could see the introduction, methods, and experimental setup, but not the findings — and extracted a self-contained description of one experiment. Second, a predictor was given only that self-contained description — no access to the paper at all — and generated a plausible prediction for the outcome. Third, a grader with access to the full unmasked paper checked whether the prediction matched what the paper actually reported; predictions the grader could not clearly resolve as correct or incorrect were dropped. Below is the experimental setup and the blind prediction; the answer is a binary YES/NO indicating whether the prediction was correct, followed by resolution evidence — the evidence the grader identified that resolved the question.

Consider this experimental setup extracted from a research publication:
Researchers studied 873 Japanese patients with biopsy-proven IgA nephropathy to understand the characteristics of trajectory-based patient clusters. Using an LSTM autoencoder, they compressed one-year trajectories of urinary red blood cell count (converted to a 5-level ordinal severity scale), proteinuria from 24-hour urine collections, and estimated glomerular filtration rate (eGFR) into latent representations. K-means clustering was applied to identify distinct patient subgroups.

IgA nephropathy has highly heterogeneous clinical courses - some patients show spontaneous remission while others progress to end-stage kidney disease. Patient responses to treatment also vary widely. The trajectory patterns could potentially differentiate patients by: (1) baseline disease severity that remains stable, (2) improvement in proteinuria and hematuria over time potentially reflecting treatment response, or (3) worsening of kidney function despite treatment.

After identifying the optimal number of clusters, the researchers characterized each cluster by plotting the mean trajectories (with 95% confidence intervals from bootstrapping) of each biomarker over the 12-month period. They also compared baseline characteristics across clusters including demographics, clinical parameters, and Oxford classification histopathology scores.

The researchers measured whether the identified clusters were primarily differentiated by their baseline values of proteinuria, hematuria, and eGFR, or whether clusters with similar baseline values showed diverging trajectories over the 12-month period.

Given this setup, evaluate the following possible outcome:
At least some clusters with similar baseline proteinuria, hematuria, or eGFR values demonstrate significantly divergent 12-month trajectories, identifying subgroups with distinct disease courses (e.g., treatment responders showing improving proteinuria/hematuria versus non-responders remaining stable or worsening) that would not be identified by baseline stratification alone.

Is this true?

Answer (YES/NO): YES